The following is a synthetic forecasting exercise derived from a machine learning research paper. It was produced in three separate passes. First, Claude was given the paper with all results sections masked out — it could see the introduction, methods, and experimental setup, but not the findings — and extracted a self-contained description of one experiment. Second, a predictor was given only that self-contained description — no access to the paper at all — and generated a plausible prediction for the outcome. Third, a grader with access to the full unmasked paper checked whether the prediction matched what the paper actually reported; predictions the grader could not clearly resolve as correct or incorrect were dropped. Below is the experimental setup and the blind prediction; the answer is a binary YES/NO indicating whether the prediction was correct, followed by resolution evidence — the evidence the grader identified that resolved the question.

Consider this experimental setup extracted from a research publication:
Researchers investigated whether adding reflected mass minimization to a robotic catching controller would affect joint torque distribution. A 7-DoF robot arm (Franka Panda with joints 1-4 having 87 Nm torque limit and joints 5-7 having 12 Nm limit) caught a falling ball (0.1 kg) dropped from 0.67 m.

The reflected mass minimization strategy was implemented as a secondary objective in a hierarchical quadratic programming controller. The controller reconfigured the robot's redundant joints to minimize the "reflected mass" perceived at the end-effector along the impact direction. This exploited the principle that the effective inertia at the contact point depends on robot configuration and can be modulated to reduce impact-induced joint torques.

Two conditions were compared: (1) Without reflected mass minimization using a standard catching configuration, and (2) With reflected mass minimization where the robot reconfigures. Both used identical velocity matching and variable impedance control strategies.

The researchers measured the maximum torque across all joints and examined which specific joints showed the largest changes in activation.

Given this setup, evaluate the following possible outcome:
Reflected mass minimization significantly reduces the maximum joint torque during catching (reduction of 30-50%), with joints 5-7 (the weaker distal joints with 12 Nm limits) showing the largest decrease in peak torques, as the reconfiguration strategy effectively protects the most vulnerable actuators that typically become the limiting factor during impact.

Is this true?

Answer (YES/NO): NO